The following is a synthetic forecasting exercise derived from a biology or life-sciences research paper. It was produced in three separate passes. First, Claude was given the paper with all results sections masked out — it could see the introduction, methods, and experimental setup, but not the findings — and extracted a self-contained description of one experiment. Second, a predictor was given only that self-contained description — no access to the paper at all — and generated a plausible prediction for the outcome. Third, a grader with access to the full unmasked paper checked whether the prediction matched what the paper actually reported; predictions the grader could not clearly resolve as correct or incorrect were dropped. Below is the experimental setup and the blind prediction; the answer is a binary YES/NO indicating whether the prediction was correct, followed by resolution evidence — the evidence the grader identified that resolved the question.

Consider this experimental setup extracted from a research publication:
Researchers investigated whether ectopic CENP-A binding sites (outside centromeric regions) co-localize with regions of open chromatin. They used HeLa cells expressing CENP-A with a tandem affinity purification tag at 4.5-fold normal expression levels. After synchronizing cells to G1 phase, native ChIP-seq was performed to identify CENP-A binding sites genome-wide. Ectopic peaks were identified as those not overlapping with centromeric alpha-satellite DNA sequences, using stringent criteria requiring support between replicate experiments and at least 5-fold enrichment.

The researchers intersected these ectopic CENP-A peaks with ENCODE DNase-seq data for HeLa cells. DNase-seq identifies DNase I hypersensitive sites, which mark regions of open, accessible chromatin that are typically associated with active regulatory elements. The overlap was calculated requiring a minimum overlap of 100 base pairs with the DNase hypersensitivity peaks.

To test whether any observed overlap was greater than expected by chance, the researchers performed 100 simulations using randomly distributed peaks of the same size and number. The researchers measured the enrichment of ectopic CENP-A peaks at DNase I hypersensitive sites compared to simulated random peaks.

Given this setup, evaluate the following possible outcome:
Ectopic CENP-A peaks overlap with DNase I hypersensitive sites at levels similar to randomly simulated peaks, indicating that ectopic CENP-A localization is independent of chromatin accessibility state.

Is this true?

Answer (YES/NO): NO